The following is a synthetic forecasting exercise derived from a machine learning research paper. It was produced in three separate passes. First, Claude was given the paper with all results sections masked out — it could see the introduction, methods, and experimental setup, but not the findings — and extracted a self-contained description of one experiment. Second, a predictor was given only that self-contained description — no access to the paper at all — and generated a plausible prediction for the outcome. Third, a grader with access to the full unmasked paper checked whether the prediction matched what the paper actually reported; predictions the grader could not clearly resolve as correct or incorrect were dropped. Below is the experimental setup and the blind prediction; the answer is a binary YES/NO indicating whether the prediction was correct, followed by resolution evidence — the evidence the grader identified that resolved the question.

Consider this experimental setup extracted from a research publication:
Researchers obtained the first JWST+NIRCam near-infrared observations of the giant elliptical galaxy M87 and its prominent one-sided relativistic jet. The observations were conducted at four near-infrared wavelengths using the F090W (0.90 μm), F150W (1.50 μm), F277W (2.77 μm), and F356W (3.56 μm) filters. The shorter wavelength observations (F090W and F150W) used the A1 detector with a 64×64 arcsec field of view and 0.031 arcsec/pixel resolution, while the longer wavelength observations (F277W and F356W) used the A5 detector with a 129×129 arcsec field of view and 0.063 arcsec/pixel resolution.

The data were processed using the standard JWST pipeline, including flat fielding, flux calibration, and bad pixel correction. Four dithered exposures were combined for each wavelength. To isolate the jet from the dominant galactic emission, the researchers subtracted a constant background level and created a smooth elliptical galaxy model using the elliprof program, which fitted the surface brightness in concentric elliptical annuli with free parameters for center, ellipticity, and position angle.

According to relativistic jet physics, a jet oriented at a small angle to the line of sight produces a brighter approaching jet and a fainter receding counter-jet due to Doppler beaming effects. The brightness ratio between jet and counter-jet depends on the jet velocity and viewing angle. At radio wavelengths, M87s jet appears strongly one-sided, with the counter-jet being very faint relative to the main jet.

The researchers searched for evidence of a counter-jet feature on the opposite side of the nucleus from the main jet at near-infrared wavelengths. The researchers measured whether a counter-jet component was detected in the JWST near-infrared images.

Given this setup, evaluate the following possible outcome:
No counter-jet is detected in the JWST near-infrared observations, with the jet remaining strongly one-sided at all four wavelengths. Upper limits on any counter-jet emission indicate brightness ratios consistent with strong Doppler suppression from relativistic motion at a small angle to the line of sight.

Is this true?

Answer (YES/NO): NO